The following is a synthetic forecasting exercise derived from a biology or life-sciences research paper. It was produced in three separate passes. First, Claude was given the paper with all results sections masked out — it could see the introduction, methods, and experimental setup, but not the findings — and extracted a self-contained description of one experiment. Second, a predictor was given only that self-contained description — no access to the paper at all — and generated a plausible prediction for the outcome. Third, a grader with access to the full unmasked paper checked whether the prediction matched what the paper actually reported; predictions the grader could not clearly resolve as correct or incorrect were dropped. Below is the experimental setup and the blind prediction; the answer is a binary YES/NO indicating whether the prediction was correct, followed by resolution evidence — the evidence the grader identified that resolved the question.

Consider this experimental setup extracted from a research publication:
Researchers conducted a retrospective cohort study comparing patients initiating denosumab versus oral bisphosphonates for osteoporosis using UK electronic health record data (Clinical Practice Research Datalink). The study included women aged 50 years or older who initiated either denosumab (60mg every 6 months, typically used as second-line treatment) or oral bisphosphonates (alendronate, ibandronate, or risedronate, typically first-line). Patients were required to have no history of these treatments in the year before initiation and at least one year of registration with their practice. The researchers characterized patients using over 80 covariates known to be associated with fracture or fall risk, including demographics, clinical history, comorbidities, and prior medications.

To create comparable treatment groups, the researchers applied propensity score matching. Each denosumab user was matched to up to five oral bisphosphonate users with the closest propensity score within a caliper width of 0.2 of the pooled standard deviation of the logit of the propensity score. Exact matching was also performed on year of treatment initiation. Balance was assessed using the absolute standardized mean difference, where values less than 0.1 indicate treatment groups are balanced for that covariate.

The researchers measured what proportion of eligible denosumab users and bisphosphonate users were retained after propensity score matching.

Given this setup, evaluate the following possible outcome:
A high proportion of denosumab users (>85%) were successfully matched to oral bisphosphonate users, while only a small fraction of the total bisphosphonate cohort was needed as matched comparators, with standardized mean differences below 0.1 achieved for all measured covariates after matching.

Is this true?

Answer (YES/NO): NO